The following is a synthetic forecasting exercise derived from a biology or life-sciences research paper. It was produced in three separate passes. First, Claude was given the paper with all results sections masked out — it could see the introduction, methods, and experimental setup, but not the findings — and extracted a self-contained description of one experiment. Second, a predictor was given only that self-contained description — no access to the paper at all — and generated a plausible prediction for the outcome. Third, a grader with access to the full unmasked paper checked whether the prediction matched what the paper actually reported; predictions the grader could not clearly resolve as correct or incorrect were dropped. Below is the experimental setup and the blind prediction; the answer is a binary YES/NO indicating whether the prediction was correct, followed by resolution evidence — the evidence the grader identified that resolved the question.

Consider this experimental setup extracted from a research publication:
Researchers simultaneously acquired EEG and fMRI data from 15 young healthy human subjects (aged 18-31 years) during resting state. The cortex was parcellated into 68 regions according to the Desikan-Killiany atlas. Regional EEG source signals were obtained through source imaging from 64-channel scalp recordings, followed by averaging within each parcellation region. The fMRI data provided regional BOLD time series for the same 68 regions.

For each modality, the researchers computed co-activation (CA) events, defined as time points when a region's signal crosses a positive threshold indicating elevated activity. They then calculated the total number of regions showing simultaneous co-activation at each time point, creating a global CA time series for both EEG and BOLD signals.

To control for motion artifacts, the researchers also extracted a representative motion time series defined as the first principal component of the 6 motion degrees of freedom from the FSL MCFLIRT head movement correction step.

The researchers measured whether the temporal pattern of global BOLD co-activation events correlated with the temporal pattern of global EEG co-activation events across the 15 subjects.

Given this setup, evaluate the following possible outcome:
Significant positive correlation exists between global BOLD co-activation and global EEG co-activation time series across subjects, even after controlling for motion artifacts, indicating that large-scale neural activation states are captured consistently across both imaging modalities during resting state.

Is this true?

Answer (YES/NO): YES